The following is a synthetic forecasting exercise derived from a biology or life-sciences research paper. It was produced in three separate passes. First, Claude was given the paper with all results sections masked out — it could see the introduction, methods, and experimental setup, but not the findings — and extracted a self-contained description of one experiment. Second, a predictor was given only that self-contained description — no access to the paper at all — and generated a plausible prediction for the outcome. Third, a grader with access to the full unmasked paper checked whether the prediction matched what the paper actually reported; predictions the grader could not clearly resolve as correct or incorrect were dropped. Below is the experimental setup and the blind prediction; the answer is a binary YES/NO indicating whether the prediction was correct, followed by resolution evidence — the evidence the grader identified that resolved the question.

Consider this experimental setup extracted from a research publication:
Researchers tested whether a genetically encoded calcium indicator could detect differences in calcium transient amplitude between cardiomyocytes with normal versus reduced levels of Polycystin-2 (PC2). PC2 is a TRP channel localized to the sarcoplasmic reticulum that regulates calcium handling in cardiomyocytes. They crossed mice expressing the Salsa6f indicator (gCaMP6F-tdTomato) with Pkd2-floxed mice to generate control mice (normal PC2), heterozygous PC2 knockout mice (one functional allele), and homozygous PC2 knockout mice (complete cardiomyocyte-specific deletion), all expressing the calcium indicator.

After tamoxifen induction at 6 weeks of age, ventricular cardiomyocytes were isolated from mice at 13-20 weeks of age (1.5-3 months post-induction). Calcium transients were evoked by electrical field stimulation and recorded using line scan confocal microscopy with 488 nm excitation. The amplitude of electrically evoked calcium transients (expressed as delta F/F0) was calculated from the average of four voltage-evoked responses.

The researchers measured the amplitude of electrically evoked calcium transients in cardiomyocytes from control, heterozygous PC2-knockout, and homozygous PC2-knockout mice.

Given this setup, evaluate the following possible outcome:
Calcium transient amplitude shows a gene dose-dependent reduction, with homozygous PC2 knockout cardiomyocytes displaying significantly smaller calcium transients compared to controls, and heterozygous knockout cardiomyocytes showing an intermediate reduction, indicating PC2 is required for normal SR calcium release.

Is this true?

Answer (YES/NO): NO